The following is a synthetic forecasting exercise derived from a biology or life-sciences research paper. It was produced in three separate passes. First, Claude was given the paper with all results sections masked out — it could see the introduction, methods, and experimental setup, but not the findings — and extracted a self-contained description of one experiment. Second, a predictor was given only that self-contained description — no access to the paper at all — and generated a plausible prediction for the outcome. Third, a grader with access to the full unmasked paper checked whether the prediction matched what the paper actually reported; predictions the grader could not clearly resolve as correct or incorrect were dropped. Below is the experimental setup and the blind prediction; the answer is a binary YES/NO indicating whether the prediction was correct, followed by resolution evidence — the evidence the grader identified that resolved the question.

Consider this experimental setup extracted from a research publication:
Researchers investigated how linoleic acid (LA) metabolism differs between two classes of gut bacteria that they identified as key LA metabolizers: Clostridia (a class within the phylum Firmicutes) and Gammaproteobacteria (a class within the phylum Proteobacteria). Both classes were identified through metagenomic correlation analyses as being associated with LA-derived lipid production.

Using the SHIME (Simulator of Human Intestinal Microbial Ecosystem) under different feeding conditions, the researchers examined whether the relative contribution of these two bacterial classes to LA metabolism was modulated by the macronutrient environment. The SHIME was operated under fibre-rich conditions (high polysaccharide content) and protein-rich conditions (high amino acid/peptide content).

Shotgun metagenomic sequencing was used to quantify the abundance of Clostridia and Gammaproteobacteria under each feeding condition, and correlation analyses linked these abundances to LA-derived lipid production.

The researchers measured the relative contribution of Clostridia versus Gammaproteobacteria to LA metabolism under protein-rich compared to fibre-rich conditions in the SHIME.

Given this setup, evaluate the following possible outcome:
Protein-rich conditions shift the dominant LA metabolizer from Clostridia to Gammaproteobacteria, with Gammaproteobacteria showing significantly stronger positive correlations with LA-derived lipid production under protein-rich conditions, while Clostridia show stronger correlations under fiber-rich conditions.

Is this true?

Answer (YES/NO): NO